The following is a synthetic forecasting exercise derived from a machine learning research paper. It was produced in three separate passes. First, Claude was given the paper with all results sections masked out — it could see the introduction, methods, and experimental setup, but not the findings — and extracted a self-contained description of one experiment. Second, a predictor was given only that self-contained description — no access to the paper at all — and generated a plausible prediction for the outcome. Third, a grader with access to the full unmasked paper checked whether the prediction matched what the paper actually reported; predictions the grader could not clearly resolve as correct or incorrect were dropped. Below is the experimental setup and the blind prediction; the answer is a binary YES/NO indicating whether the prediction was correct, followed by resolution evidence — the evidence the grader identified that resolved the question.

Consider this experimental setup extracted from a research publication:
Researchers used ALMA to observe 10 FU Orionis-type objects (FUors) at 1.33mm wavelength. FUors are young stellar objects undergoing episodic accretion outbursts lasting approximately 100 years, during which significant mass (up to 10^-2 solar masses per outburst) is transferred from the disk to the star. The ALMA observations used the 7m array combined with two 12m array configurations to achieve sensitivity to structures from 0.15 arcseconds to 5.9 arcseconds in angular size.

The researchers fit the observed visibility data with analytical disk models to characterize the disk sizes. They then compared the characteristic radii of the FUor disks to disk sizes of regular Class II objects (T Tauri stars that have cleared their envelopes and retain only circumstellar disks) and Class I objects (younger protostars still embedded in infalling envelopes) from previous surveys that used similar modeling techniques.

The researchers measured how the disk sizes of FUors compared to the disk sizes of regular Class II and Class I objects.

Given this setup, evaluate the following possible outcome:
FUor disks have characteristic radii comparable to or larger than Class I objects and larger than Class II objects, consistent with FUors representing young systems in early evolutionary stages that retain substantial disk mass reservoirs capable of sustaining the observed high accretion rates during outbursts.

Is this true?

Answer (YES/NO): NO